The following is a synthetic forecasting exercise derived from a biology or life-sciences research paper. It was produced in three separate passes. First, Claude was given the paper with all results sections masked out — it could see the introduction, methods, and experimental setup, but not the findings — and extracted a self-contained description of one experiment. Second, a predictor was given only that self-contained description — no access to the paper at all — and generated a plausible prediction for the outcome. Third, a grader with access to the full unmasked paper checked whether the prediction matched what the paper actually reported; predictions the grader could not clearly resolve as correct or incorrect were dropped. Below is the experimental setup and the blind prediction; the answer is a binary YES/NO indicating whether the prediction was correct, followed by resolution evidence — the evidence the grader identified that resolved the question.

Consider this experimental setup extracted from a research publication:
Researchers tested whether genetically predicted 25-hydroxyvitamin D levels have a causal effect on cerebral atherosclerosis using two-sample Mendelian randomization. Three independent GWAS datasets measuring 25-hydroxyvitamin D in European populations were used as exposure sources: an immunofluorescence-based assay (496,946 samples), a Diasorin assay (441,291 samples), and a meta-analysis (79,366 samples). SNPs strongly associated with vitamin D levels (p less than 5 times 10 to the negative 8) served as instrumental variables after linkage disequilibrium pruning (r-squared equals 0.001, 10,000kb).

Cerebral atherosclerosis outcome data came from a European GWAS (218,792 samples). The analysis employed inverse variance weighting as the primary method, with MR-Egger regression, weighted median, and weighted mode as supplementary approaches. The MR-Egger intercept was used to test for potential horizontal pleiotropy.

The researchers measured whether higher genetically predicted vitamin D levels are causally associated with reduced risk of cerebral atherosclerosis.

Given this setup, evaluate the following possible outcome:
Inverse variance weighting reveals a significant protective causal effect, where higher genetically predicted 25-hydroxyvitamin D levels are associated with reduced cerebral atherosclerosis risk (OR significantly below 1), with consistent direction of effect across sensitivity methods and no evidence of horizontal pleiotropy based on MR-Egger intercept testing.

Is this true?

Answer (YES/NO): NO